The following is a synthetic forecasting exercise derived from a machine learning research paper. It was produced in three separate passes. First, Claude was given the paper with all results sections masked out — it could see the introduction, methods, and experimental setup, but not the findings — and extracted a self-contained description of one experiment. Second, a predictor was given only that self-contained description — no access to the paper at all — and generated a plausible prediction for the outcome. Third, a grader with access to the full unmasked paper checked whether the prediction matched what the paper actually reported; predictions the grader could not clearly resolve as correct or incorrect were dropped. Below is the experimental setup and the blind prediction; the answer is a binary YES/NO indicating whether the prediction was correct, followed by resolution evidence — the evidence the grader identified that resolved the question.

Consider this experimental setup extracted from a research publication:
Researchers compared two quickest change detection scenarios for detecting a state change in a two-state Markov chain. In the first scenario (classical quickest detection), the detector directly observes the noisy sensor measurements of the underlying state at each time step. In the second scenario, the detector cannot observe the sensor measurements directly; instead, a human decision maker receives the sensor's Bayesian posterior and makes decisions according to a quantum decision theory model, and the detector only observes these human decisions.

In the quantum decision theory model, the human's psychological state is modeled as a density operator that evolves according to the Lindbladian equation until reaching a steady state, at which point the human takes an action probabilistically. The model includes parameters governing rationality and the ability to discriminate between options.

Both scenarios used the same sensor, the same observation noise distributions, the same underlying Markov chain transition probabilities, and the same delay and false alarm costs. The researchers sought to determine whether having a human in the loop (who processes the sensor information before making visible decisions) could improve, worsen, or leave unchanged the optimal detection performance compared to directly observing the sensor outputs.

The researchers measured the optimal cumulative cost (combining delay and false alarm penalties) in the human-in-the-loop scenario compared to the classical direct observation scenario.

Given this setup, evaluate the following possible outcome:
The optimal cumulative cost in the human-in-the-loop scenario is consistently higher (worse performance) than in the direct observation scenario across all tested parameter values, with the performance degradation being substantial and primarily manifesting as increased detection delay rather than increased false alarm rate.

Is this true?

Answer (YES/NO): NO